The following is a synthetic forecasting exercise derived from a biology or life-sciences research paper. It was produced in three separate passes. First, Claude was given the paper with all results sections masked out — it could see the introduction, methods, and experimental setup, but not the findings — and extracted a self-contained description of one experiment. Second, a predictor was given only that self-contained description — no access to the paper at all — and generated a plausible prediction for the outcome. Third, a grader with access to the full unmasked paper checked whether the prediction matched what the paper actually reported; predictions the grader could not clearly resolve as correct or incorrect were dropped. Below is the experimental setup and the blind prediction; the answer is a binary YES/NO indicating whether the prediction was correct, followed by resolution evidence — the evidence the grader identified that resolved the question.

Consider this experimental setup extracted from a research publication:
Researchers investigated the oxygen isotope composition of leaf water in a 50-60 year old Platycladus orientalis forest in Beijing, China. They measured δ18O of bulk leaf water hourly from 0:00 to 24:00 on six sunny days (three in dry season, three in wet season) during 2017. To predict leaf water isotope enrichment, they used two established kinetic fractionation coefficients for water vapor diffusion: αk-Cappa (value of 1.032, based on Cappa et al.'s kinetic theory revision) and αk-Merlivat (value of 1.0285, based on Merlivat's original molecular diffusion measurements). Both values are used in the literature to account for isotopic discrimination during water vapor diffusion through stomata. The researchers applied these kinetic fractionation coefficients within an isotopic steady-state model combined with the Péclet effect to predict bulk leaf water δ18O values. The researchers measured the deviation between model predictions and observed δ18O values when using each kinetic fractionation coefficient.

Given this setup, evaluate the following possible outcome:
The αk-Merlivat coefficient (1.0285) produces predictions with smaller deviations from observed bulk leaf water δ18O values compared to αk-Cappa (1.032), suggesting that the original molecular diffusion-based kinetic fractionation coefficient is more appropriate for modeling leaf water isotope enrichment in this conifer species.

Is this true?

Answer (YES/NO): YES